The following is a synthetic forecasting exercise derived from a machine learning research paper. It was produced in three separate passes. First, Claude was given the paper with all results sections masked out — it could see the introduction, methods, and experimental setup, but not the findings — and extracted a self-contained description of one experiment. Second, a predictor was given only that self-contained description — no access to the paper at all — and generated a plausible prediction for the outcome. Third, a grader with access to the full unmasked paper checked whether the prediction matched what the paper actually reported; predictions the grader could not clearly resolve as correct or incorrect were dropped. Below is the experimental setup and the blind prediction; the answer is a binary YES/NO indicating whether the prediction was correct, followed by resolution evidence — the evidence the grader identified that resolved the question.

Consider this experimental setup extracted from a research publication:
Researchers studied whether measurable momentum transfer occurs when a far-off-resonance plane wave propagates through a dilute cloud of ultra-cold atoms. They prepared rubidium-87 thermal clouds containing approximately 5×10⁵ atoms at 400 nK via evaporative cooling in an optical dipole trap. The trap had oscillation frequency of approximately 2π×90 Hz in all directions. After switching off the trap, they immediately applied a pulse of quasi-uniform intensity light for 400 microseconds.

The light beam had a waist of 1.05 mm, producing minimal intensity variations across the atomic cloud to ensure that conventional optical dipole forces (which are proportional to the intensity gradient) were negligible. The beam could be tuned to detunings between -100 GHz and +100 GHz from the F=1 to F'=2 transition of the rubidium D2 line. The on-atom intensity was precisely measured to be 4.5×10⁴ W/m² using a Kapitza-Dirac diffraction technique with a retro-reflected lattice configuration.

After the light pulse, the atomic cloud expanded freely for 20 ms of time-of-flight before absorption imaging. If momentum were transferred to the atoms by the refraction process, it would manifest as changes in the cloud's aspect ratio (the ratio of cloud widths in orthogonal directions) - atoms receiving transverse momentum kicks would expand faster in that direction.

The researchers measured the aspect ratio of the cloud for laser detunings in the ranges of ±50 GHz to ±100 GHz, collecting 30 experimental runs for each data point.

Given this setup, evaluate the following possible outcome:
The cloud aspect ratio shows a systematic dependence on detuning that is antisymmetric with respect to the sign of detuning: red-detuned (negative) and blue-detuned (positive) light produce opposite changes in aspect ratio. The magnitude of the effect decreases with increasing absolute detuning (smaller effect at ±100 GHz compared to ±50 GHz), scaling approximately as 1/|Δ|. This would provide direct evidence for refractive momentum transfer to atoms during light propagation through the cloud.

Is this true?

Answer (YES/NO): NO